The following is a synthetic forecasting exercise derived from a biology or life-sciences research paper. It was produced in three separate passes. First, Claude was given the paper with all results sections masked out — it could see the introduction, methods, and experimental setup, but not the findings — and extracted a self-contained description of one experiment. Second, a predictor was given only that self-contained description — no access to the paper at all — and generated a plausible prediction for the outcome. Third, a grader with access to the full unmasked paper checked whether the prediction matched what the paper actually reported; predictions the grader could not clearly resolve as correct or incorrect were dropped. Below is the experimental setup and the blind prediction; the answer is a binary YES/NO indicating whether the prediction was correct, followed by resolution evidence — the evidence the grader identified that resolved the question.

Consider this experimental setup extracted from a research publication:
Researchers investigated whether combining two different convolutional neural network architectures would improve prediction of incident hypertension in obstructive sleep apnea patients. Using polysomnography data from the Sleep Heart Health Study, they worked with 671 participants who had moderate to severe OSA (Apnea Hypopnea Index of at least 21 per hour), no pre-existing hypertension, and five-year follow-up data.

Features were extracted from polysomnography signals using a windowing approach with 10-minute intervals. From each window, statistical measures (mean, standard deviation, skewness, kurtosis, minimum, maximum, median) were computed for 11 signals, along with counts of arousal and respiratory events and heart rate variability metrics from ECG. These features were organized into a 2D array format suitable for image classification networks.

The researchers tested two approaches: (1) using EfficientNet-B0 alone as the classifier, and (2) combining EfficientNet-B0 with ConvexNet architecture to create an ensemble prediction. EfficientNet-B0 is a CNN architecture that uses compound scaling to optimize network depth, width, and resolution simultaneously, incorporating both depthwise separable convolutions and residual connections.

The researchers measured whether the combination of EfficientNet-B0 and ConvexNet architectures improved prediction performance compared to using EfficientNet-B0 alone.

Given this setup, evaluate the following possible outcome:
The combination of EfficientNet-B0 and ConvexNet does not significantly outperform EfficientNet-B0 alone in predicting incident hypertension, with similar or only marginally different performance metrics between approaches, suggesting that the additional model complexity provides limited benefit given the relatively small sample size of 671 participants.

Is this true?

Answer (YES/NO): YES